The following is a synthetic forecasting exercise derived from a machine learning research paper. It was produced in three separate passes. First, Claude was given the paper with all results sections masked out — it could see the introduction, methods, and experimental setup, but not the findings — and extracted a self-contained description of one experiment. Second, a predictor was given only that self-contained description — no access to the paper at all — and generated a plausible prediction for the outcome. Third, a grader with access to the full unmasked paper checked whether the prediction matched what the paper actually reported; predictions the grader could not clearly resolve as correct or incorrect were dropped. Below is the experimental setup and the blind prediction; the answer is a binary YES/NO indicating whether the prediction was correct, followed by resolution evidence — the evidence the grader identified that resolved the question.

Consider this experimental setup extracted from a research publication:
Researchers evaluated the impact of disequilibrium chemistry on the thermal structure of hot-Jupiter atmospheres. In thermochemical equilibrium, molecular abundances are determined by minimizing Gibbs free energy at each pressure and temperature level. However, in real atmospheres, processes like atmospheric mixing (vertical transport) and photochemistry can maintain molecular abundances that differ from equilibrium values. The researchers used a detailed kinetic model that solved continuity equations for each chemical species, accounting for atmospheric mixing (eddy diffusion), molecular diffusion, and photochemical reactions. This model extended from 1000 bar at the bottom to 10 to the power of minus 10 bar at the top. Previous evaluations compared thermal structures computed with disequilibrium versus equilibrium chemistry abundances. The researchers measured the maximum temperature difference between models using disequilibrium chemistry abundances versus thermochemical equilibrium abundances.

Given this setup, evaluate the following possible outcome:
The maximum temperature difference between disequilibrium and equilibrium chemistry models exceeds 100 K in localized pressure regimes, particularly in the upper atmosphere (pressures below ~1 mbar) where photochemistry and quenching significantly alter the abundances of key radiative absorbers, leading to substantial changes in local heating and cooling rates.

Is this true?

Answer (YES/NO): YES